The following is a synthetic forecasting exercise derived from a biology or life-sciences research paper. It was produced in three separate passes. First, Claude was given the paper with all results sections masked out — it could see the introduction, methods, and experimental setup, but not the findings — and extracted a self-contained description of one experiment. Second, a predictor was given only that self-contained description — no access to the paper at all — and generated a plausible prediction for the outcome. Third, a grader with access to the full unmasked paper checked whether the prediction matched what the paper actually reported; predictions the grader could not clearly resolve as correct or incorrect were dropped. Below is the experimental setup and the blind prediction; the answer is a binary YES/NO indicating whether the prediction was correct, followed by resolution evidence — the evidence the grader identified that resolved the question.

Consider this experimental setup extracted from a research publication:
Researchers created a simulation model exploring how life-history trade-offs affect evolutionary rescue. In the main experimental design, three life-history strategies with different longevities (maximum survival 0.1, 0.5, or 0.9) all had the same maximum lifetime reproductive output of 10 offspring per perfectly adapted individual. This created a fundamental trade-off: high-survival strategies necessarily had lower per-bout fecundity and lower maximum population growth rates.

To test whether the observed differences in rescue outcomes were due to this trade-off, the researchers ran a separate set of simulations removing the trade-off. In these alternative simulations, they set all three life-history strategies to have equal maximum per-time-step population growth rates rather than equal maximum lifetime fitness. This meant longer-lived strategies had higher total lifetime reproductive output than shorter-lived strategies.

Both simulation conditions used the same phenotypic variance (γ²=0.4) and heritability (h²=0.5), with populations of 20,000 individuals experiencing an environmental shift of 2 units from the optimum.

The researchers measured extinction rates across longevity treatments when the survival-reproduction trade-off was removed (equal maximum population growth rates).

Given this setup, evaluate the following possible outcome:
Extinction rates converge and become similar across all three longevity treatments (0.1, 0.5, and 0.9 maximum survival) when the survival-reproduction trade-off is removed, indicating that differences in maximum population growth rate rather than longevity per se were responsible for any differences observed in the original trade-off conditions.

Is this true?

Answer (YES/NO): NO